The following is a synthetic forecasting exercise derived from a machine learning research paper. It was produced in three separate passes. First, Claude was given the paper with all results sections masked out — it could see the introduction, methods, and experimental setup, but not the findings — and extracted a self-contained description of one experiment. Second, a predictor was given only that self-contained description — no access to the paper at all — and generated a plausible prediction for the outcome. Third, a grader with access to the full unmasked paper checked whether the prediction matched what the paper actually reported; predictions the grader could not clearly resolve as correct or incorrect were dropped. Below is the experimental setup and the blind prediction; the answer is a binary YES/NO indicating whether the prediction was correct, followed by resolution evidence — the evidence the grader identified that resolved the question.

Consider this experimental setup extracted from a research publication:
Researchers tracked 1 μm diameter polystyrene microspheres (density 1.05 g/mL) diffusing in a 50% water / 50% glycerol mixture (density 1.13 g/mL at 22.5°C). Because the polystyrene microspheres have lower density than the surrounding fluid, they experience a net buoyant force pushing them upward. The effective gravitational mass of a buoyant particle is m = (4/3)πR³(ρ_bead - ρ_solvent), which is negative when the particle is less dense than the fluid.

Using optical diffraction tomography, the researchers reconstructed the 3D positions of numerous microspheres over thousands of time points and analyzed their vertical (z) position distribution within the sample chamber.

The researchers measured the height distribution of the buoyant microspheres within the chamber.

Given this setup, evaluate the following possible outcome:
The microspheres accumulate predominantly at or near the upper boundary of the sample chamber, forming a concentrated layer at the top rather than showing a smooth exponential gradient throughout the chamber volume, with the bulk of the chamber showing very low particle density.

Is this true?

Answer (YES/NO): NO